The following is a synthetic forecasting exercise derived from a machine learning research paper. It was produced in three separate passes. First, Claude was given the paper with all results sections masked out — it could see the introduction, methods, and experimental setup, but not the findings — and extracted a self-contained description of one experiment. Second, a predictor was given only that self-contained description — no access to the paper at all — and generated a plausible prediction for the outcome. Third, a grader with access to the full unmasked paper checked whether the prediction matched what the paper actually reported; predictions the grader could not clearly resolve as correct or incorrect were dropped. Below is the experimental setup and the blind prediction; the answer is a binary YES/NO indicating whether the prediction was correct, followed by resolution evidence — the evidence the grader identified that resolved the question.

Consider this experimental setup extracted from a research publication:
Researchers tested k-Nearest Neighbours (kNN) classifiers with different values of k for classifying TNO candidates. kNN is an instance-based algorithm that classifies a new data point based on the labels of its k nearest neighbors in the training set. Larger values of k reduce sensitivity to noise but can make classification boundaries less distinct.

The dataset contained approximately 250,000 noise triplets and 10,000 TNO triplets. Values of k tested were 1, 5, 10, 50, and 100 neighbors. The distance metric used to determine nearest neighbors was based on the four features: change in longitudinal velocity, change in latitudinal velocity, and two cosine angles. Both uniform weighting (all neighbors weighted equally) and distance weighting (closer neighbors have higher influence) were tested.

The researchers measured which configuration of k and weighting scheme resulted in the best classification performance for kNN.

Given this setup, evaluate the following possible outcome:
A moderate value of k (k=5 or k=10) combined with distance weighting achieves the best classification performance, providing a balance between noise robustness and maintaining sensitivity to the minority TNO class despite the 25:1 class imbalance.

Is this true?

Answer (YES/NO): NO